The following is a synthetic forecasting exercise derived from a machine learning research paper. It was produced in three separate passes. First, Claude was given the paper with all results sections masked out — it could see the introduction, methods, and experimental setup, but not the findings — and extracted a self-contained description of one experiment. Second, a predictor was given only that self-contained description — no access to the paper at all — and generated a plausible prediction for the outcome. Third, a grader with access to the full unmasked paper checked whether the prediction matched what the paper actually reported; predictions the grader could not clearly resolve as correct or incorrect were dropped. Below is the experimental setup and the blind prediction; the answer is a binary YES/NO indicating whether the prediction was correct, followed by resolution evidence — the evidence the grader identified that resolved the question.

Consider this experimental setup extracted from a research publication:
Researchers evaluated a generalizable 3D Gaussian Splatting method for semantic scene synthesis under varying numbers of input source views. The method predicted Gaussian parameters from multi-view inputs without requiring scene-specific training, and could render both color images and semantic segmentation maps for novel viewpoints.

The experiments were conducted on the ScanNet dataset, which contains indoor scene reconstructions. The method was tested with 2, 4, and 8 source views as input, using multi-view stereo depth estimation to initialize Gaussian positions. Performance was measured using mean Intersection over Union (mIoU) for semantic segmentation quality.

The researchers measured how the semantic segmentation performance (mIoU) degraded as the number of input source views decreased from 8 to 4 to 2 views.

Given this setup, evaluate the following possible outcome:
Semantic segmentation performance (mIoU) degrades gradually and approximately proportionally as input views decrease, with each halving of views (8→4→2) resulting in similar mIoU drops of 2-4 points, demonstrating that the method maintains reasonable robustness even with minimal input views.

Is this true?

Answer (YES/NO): NO